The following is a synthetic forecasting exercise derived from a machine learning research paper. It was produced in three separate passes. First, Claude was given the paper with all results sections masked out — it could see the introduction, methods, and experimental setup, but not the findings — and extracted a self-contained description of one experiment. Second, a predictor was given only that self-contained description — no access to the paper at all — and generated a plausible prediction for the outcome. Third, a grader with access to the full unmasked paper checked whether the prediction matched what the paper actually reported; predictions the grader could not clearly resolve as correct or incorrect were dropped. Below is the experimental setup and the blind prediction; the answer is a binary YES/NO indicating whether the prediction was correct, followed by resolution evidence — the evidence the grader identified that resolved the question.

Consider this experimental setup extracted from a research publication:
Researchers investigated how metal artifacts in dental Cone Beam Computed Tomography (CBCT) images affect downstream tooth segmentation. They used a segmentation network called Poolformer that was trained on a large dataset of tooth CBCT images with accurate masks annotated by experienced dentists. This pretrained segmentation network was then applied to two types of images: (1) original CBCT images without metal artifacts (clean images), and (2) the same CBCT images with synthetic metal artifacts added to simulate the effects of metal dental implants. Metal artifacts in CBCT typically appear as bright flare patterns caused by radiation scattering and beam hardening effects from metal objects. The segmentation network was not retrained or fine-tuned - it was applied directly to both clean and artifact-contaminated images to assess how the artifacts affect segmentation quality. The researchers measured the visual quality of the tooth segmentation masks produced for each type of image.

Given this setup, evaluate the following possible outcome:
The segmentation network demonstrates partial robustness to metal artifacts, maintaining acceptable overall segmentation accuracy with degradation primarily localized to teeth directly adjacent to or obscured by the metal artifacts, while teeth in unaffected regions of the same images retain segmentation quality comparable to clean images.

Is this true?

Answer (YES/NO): NO